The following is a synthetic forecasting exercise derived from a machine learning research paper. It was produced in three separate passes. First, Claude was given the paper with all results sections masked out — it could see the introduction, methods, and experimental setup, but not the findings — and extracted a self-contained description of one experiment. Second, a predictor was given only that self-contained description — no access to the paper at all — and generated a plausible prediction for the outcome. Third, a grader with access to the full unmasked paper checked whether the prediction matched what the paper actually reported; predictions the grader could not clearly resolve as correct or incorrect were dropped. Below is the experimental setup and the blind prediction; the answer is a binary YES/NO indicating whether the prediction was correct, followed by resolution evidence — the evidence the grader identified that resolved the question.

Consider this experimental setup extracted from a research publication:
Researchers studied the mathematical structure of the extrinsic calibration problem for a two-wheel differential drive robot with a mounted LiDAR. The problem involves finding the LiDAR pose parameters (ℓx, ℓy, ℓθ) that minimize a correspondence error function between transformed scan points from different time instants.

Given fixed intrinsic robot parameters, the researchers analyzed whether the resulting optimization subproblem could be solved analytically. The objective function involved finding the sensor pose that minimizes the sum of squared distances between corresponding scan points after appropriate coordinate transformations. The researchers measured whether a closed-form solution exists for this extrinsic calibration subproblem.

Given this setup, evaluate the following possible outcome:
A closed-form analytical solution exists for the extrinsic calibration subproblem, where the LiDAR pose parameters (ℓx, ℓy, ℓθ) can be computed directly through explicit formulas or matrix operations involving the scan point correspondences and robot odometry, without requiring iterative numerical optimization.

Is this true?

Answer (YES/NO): YES